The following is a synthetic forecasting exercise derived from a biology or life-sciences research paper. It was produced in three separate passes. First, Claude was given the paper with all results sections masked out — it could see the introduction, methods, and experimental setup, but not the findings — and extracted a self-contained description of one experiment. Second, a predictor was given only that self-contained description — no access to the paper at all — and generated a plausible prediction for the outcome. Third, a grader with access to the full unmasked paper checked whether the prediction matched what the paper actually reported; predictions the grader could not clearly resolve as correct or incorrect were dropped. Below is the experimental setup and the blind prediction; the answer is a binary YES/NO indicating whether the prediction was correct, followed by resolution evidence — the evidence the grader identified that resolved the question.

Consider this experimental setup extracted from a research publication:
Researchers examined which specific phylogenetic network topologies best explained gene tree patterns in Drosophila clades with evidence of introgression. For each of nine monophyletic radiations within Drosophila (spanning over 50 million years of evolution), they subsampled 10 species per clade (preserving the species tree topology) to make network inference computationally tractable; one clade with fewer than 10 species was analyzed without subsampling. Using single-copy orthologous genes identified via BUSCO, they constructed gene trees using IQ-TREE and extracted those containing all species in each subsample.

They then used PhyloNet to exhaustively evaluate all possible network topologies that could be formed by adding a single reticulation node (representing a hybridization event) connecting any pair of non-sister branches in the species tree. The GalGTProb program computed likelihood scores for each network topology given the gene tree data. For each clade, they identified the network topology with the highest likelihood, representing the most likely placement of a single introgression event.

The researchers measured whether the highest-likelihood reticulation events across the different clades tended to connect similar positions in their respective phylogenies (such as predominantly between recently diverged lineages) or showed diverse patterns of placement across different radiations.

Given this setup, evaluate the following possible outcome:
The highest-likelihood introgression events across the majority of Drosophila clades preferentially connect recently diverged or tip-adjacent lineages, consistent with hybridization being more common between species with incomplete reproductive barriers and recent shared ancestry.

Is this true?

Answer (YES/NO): NO